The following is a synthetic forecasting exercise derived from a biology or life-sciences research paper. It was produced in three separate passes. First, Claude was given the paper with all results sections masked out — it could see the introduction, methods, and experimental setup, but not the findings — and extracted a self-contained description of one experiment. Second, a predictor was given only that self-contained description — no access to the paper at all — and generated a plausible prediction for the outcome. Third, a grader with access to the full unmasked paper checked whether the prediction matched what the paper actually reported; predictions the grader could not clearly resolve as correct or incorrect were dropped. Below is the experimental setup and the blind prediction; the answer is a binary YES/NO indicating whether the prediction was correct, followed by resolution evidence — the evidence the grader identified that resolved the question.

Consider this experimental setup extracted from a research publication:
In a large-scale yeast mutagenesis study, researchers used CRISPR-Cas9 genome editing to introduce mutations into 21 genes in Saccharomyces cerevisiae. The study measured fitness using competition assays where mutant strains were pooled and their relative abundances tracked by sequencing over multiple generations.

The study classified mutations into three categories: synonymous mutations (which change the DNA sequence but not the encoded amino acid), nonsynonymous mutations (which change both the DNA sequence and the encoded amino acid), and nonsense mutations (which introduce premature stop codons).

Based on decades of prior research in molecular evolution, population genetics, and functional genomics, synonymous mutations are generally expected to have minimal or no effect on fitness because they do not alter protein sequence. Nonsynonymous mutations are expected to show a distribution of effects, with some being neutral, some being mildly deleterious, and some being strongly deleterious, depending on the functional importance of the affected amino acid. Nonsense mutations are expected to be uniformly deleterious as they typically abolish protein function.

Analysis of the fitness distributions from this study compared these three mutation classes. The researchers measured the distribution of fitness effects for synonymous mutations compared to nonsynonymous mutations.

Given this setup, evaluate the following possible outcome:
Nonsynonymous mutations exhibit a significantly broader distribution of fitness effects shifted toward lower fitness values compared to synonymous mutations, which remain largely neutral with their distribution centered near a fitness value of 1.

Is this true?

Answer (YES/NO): NO